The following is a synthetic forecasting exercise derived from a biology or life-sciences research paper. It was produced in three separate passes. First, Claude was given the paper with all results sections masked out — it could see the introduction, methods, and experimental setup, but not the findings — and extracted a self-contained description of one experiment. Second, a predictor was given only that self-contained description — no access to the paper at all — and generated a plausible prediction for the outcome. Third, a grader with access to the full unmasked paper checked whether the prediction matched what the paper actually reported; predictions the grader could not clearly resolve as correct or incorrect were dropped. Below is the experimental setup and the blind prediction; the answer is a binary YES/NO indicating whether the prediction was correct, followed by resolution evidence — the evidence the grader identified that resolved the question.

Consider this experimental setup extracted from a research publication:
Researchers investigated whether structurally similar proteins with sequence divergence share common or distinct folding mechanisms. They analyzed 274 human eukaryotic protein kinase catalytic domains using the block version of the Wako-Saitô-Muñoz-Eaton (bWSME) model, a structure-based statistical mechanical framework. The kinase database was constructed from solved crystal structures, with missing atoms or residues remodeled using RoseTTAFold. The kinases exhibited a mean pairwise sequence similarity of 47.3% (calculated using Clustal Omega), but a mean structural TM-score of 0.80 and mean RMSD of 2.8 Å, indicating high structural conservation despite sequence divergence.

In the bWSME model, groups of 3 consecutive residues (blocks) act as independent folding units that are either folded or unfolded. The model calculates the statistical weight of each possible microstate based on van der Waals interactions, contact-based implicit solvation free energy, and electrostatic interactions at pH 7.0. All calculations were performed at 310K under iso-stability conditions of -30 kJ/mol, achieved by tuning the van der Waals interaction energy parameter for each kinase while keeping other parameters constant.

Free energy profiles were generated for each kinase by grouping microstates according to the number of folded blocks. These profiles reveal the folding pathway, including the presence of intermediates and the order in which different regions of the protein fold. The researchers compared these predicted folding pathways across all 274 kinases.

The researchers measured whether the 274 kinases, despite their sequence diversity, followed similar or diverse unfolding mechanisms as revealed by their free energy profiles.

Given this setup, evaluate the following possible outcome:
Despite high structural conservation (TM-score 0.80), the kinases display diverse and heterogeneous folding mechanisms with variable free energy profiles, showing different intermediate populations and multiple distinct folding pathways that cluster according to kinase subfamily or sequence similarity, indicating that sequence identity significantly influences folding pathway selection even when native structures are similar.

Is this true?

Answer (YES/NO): NO